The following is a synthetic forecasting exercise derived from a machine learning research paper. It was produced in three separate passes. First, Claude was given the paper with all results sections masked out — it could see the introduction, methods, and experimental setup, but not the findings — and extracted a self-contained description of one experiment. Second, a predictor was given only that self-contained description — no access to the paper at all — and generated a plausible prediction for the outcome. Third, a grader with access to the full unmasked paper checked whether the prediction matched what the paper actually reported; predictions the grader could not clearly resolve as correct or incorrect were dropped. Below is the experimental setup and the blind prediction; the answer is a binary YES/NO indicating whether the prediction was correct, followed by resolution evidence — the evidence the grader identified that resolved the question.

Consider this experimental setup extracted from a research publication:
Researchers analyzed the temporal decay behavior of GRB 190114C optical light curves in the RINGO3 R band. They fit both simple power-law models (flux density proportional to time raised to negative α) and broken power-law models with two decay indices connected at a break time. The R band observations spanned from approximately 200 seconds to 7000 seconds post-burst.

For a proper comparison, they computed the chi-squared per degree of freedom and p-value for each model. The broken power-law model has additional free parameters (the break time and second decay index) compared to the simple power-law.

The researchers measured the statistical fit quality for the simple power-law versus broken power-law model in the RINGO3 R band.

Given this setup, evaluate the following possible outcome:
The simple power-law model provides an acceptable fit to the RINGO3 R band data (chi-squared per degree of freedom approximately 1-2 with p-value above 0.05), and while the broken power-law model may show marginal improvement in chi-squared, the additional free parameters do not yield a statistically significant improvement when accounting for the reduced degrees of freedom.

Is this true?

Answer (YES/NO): NO